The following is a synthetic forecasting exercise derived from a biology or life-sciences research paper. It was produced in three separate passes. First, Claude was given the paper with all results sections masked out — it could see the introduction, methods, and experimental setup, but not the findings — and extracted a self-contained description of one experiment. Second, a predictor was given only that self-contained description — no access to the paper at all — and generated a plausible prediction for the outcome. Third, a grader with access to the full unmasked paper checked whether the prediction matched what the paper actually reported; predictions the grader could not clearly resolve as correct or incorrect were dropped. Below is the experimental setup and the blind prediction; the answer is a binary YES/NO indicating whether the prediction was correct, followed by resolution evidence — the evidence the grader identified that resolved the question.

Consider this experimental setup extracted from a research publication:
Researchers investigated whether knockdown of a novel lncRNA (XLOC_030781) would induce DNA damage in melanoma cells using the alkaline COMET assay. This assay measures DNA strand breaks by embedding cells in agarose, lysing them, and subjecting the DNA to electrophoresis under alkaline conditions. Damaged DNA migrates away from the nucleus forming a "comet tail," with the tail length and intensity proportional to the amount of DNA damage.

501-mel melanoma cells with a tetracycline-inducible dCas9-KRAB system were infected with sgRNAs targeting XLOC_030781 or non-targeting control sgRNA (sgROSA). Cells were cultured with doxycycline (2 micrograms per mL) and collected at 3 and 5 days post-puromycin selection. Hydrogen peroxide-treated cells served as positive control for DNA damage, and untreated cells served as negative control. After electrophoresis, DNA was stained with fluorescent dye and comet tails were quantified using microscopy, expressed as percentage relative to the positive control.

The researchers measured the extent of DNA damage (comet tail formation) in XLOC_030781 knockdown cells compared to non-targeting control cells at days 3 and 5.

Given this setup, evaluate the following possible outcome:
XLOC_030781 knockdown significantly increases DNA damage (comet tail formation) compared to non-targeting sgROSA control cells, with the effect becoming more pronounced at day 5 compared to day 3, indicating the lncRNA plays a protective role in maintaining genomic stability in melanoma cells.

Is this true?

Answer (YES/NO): NO